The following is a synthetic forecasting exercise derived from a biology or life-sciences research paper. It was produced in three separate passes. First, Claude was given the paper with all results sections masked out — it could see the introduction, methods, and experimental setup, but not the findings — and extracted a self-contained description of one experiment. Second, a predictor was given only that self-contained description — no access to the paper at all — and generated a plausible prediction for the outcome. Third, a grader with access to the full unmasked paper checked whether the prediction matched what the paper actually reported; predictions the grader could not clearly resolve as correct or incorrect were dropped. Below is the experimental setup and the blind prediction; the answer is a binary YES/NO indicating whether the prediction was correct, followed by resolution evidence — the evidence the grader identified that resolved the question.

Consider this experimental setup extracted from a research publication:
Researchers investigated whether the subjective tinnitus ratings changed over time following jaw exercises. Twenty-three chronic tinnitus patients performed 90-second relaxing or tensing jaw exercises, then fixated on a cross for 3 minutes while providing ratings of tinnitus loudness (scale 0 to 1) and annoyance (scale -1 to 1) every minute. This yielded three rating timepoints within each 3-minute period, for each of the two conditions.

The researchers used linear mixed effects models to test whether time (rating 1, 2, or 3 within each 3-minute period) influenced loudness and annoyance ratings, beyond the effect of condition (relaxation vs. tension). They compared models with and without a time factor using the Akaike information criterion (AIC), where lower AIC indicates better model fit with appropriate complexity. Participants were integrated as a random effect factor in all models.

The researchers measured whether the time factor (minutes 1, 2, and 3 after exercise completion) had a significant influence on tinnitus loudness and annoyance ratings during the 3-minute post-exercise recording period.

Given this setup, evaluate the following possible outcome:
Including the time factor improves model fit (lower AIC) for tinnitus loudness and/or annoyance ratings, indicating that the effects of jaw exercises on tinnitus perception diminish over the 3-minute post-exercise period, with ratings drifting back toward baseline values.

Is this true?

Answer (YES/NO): NO